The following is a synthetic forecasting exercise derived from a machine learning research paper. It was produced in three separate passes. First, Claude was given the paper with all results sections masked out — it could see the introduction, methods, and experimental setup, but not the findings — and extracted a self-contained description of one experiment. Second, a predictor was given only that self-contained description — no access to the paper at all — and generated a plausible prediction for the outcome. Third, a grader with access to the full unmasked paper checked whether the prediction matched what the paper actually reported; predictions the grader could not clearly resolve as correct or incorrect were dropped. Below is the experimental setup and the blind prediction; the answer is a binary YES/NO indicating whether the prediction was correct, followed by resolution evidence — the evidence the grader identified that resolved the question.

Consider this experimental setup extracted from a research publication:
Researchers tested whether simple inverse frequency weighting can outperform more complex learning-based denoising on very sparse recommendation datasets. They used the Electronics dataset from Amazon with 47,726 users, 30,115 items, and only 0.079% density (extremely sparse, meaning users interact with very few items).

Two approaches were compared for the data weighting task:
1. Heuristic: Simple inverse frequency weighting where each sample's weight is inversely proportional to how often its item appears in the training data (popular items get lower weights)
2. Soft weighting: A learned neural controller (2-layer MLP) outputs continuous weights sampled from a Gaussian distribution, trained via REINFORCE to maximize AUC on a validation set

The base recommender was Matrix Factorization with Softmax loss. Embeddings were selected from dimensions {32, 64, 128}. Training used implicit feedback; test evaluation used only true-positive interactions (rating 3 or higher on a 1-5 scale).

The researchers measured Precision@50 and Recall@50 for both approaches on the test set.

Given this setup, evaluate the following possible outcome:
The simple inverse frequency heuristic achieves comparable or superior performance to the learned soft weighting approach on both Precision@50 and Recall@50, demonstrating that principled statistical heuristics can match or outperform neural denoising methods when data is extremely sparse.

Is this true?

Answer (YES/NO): YES